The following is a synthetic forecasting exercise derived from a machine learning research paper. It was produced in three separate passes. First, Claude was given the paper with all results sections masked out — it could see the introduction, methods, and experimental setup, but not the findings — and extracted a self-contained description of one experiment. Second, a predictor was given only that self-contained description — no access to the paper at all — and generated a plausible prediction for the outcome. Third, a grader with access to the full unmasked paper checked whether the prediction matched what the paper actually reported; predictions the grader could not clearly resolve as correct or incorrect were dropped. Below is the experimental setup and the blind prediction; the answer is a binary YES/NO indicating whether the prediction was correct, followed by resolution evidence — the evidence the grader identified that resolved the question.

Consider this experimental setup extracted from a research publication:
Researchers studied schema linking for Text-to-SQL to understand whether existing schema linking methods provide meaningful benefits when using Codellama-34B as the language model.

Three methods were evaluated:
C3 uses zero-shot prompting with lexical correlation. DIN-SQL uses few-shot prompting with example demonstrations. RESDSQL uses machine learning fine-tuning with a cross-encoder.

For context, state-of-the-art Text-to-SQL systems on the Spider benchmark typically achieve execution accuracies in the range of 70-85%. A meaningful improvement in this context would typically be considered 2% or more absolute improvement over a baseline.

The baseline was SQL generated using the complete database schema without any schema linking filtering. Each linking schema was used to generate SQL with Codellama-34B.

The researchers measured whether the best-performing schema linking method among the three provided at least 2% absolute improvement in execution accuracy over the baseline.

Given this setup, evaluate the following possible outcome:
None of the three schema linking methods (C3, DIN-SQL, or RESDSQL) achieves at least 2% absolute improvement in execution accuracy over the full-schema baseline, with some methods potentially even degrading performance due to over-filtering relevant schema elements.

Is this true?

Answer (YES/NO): YES